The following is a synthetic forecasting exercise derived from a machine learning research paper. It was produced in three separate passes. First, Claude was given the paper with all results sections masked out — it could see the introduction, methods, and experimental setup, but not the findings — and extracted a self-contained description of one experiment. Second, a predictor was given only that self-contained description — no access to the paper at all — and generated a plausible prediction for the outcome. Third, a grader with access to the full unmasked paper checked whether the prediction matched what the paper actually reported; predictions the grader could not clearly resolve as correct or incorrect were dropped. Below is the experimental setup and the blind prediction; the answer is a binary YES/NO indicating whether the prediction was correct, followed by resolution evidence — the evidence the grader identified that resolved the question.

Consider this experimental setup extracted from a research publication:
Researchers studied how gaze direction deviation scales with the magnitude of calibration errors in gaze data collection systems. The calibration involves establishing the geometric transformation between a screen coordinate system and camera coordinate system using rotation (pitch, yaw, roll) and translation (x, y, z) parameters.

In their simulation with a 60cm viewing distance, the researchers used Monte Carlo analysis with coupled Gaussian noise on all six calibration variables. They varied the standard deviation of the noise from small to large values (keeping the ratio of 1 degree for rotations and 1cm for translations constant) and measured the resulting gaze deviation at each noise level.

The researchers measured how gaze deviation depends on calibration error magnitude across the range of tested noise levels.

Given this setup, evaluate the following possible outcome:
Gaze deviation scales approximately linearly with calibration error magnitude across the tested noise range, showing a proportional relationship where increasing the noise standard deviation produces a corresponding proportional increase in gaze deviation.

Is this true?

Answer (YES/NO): YES